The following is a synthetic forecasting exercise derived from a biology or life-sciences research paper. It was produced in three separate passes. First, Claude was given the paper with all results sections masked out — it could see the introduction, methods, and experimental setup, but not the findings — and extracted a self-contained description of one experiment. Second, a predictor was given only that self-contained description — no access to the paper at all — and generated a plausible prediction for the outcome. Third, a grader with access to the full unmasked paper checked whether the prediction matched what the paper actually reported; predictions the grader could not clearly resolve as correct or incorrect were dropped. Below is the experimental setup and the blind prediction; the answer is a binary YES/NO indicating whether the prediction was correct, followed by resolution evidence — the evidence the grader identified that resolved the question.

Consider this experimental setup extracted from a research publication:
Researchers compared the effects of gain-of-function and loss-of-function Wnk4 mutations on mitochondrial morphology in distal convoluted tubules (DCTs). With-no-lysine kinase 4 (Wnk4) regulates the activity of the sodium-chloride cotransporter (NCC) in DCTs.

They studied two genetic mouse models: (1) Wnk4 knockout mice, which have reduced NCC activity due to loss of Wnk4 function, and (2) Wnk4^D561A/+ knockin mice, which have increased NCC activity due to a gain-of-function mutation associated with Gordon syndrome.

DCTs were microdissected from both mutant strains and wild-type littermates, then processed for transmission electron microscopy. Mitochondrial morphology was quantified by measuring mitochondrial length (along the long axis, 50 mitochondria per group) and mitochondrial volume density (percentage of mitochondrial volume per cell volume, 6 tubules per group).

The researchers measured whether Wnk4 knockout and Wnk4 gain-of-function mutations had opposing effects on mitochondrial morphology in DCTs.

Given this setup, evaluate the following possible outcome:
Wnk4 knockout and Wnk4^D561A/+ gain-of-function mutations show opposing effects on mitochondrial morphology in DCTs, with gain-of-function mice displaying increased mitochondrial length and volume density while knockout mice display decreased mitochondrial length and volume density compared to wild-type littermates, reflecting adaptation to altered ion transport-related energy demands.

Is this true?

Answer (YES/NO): YES